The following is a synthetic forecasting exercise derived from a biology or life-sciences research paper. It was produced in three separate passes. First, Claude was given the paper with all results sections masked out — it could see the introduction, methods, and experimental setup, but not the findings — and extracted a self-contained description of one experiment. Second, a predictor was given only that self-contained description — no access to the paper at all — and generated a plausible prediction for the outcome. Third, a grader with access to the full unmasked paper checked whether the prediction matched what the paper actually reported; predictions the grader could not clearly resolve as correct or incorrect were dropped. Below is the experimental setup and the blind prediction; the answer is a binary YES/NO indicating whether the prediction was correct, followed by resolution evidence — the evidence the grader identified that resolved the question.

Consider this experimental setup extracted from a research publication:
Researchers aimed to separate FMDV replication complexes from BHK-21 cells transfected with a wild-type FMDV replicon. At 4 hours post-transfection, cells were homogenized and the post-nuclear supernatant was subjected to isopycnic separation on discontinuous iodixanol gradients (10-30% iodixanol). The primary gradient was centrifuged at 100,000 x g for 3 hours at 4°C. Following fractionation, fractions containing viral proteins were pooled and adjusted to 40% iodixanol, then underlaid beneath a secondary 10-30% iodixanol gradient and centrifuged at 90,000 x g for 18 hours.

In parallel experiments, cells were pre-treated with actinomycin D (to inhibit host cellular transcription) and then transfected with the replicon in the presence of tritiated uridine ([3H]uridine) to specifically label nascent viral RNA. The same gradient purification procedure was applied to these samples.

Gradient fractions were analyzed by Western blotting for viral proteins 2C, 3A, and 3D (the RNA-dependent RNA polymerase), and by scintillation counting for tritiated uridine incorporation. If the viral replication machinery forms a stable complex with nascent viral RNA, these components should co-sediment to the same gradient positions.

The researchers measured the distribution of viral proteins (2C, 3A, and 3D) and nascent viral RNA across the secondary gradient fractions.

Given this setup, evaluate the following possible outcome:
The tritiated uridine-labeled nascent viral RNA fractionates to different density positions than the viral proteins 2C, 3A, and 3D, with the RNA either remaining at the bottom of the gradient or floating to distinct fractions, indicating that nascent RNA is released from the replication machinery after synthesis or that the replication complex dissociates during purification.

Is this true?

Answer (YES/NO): NO